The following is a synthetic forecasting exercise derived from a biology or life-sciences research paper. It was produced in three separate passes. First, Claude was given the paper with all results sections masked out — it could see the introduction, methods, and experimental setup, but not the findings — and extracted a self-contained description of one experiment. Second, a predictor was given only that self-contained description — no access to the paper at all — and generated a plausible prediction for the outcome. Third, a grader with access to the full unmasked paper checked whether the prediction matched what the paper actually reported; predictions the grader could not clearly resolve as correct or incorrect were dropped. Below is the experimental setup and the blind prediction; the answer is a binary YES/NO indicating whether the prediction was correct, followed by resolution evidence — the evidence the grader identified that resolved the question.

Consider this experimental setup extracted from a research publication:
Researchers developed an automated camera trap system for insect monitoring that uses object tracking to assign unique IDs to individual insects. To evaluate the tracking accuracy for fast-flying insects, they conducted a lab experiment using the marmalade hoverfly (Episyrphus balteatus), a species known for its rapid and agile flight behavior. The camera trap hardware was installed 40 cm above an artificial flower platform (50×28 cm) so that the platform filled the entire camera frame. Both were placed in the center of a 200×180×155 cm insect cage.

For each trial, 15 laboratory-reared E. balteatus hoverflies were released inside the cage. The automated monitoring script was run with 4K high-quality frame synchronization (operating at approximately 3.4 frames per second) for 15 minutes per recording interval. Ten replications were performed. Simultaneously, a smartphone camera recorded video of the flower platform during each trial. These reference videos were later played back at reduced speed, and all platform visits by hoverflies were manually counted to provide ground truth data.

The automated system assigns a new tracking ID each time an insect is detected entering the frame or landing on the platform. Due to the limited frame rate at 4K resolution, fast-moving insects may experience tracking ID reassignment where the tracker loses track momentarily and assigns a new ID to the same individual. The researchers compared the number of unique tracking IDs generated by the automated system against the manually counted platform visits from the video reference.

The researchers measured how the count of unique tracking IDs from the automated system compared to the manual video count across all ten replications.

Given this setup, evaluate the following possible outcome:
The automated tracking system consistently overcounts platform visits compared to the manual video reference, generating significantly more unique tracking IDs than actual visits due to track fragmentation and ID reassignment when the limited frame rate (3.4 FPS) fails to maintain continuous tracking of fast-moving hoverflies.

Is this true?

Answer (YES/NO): YES